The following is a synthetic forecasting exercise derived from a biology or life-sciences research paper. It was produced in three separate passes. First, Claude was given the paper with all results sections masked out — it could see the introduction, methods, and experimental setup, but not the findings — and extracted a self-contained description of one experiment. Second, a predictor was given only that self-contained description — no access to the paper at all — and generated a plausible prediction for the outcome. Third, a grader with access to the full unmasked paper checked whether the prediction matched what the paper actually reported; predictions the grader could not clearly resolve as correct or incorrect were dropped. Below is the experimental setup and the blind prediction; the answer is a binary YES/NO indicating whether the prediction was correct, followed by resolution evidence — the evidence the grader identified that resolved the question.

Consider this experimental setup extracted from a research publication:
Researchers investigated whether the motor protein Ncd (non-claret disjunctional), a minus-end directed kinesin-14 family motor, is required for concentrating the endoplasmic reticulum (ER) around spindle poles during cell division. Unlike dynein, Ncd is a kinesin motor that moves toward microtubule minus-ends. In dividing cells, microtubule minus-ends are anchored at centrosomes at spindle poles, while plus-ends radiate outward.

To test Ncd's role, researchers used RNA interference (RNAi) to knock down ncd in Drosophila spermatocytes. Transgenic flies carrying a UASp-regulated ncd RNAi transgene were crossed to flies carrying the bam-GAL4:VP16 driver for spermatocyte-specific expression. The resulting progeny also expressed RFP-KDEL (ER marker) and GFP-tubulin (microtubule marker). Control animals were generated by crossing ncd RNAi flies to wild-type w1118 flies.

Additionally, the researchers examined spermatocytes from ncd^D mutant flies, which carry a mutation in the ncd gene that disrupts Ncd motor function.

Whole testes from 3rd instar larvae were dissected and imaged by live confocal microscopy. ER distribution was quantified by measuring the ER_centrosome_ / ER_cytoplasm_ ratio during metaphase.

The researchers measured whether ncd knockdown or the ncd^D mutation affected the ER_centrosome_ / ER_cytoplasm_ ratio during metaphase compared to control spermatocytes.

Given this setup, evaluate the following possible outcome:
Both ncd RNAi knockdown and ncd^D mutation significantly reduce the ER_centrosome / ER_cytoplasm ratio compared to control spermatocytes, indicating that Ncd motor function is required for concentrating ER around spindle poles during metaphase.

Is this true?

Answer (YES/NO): NO